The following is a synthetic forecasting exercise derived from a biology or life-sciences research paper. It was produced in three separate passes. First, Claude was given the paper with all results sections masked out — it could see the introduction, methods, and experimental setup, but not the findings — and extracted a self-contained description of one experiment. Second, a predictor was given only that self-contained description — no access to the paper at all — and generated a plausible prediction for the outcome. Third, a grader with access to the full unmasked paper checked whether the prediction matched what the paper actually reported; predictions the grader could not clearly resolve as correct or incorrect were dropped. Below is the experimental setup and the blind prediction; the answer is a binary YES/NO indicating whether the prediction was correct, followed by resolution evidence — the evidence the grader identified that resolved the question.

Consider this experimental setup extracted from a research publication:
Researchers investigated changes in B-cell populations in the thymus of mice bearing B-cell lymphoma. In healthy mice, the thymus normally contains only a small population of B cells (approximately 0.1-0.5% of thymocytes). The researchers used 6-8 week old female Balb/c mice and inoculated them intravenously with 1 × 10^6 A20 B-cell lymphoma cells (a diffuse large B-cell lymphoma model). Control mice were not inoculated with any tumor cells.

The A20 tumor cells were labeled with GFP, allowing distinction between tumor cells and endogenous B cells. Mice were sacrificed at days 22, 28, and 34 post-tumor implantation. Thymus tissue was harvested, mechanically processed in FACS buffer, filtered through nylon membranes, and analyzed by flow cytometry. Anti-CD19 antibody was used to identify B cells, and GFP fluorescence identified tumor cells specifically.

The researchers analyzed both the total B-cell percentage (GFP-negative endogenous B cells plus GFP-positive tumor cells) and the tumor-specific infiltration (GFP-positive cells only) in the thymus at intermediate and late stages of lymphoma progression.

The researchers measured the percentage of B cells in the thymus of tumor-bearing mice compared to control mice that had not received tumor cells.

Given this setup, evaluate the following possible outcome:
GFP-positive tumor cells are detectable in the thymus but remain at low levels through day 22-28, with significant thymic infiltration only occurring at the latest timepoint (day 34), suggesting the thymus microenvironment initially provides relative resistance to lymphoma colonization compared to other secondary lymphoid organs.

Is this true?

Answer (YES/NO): NO